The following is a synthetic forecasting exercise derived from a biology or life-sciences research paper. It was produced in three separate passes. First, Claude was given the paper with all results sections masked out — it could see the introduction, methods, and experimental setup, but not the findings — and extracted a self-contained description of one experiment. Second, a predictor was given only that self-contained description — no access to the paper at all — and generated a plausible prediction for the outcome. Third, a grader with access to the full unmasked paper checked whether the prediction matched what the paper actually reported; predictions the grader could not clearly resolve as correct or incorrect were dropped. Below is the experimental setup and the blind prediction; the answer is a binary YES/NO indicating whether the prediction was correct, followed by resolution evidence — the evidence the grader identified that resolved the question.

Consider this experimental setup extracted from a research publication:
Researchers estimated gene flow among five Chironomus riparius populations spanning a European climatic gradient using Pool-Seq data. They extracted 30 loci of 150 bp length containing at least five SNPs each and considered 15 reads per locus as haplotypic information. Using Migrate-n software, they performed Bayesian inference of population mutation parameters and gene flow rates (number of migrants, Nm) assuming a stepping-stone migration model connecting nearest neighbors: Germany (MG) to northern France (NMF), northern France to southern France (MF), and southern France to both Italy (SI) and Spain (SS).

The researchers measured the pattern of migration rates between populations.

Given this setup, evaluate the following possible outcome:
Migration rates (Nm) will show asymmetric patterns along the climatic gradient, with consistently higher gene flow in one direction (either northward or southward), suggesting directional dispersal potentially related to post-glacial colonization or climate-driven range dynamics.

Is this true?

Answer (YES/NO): NO